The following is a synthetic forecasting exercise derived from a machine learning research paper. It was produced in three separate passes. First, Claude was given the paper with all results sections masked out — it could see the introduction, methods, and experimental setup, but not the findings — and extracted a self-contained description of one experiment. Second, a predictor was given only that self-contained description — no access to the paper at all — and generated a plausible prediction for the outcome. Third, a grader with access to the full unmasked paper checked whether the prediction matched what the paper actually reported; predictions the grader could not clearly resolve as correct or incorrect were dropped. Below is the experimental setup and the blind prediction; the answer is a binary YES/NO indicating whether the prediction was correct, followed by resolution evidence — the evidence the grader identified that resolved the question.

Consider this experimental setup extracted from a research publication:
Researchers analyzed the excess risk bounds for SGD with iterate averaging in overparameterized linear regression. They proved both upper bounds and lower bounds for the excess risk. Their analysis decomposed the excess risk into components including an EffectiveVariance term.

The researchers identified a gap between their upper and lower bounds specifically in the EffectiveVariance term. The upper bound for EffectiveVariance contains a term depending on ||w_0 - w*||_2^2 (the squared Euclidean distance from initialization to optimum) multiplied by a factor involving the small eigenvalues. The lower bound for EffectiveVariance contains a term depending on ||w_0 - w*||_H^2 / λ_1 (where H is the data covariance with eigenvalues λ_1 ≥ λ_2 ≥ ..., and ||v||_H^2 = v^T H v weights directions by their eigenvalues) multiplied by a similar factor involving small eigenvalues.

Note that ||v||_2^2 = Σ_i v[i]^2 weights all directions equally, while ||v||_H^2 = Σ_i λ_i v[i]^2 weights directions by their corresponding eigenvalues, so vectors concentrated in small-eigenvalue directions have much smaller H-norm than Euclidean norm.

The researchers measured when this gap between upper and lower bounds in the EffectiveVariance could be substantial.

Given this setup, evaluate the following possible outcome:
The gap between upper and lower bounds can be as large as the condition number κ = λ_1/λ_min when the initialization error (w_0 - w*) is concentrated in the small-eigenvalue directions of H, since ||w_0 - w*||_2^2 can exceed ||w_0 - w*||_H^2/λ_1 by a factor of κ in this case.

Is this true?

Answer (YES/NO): YES